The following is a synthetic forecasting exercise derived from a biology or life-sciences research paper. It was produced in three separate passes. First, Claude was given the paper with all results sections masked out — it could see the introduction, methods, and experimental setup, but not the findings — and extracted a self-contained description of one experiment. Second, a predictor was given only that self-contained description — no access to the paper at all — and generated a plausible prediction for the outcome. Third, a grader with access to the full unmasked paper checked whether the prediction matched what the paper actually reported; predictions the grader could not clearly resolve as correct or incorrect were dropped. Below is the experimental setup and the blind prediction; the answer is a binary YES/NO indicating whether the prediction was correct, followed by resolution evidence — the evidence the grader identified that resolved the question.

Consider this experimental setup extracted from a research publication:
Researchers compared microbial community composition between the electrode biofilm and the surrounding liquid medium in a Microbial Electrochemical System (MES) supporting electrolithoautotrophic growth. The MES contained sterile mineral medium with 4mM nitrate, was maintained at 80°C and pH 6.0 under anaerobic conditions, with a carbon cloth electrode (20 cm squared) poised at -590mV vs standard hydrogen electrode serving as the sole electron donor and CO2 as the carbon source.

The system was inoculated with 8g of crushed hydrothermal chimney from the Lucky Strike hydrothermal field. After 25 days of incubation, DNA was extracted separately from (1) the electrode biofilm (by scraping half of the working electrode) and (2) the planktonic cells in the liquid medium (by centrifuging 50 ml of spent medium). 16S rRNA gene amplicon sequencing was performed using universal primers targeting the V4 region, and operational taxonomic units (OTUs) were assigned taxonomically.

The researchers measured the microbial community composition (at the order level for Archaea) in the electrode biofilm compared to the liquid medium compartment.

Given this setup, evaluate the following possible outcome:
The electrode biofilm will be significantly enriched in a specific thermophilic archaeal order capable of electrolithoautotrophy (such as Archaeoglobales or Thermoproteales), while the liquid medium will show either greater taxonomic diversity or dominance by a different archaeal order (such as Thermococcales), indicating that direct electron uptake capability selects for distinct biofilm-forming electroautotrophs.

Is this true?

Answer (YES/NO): NO